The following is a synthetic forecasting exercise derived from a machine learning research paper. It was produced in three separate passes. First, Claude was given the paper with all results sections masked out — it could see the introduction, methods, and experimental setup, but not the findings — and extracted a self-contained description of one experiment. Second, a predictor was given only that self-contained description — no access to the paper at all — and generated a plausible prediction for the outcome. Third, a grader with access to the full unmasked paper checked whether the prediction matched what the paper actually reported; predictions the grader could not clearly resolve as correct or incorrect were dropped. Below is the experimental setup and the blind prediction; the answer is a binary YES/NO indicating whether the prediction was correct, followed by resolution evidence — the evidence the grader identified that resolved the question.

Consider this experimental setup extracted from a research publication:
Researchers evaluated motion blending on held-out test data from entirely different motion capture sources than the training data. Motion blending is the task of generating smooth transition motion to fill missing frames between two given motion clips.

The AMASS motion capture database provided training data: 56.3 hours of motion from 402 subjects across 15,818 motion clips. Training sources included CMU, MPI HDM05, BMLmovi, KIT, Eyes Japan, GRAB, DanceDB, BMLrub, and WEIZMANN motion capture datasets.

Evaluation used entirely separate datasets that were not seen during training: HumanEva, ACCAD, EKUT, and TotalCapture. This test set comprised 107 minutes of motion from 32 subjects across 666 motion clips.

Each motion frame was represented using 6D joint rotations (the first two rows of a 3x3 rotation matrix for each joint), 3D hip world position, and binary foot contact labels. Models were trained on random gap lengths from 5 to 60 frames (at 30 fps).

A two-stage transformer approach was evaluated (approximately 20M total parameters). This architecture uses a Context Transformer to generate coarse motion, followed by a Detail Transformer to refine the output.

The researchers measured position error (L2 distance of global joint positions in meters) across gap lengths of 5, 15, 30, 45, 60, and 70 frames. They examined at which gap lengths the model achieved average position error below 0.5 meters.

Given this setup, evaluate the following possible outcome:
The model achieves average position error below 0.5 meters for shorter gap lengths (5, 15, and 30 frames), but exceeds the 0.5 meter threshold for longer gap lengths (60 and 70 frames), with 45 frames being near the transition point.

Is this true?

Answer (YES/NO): NO